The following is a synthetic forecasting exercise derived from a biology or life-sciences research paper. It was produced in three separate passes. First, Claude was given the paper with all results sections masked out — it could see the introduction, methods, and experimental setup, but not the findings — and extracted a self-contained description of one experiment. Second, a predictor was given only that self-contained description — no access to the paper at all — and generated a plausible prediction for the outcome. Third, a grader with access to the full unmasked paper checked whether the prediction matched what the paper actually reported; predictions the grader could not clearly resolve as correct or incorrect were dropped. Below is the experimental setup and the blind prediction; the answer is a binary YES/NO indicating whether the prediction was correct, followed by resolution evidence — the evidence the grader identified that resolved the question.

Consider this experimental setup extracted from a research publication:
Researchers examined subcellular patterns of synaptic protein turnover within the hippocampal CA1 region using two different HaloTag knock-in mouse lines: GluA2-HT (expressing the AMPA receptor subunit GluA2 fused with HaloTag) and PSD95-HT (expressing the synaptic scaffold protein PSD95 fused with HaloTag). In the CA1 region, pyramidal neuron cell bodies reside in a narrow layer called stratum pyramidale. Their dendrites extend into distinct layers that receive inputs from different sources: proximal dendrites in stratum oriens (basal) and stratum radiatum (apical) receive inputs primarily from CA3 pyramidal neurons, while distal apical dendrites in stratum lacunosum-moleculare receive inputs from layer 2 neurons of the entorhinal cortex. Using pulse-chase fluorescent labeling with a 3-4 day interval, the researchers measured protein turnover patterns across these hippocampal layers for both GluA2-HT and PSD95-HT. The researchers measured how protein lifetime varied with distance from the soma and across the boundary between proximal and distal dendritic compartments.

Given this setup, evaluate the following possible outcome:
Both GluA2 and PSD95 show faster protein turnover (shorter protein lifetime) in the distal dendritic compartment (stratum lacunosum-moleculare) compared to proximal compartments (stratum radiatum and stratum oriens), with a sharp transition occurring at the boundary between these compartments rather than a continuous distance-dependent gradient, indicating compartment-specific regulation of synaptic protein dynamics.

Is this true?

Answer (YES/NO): NO